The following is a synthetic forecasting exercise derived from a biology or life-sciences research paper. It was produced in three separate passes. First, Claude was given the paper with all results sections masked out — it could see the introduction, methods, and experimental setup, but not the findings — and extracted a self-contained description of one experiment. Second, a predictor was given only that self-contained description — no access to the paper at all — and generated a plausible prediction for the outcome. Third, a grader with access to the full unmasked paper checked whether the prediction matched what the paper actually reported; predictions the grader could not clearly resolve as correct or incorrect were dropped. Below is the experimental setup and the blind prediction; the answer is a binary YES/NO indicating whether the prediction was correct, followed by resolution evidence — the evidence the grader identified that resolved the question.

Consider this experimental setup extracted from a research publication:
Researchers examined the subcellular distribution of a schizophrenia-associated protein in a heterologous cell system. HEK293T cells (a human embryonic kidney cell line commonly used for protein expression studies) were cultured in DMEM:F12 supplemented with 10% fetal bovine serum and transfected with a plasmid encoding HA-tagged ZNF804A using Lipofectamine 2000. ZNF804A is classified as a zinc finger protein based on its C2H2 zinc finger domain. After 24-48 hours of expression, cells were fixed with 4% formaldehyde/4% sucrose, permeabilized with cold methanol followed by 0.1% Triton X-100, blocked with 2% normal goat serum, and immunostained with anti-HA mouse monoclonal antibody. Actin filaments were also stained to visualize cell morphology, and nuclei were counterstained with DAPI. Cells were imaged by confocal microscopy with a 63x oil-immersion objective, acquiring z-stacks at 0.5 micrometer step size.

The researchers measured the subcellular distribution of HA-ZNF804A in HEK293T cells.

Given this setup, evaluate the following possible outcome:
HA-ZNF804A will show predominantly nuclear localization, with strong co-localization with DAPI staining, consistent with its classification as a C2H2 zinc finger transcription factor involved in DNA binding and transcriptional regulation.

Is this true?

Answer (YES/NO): NO